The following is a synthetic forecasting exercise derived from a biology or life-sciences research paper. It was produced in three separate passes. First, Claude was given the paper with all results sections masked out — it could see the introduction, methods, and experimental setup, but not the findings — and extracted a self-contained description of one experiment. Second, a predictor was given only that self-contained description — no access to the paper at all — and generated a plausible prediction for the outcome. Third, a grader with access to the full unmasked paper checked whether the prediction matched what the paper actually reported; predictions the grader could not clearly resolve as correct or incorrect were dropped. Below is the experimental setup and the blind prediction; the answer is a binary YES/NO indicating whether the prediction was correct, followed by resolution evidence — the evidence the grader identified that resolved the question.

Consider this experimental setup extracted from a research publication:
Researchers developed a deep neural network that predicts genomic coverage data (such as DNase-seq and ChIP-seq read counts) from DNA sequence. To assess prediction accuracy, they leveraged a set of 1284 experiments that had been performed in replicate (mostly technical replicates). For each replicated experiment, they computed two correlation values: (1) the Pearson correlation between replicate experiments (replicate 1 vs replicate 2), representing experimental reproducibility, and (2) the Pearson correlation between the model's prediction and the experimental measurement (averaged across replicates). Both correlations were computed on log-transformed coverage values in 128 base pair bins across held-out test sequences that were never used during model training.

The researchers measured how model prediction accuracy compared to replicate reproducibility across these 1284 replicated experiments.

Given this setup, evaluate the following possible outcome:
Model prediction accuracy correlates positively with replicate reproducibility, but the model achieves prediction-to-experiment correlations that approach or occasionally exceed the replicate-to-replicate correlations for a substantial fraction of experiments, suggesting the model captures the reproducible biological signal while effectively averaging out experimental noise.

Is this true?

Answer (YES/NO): NO